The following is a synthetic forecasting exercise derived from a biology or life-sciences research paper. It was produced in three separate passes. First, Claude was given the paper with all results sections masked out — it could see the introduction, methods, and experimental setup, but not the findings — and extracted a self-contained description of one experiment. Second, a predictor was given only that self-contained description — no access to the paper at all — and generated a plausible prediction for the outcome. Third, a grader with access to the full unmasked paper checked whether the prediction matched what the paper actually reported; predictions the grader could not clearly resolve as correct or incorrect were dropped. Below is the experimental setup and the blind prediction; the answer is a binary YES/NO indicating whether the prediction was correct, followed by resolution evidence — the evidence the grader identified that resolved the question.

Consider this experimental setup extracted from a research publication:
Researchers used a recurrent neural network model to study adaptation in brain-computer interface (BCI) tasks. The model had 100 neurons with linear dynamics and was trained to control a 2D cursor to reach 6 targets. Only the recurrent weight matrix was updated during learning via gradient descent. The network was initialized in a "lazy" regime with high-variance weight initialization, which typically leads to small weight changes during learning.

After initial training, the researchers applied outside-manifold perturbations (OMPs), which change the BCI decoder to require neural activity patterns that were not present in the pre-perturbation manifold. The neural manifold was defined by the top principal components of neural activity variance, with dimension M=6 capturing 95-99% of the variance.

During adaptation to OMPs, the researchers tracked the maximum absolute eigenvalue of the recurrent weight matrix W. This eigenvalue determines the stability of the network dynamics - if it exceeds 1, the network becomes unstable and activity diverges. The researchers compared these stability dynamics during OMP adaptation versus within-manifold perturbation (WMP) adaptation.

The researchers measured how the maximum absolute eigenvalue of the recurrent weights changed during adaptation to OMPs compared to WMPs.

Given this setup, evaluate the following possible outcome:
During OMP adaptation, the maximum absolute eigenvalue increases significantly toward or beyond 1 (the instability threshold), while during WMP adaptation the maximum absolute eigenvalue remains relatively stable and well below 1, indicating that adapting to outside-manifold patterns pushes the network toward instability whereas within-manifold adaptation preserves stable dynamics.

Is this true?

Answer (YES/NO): YES